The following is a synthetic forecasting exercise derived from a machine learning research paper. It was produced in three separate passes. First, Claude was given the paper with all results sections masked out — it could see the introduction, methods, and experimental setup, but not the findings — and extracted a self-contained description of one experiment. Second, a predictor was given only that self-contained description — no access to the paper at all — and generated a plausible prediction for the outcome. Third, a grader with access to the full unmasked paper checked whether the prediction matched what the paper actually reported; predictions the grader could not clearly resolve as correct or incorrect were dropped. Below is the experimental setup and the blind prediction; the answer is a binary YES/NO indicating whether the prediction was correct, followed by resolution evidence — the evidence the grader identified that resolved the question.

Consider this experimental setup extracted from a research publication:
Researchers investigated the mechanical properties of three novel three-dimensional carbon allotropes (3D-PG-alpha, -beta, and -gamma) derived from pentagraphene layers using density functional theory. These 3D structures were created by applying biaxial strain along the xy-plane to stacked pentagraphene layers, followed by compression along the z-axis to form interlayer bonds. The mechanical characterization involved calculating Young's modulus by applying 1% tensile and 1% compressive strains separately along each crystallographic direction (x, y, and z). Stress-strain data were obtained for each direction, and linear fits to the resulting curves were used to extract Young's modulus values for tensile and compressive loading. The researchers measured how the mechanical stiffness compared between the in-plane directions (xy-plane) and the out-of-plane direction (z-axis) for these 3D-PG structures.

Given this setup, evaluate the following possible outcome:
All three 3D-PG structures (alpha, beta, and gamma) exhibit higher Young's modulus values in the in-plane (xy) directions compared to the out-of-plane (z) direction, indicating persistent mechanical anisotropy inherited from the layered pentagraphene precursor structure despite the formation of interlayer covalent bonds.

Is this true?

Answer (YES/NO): NO